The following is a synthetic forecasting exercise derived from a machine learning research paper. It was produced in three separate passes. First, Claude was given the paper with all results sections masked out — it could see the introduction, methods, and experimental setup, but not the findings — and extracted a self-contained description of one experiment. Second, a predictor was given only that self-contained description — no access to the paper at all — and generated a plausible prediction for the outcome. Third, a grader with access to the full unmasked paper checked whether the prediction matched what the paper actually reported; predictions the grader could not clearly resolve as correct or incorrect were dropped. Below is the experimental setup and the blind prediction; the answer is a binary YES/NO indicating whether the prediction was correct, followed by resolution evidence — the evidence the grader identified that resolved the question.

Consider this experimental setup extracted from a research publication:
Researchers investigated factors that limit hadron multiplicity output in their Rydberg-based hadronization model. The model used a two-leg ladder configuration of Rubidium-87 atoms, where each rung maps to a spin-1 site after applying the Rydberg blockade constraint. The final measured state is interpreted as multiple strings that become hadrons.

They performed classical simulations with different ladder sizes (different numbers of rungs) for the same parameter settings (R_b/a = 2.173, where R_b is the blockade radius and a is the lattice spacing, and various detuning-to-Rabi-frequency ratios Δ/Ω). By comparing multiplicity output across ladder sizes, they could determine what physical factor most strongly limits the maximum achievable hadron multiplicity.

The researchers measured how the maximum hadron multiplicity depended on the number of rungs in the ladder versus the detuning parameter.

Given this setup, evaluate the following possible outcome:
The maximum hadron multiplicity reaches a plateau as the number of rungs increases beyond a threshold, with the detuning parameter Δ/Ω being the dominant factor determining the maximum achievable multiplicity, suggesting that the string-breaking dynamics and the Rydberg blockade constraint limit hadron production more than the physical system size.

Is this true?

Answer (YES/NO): NO